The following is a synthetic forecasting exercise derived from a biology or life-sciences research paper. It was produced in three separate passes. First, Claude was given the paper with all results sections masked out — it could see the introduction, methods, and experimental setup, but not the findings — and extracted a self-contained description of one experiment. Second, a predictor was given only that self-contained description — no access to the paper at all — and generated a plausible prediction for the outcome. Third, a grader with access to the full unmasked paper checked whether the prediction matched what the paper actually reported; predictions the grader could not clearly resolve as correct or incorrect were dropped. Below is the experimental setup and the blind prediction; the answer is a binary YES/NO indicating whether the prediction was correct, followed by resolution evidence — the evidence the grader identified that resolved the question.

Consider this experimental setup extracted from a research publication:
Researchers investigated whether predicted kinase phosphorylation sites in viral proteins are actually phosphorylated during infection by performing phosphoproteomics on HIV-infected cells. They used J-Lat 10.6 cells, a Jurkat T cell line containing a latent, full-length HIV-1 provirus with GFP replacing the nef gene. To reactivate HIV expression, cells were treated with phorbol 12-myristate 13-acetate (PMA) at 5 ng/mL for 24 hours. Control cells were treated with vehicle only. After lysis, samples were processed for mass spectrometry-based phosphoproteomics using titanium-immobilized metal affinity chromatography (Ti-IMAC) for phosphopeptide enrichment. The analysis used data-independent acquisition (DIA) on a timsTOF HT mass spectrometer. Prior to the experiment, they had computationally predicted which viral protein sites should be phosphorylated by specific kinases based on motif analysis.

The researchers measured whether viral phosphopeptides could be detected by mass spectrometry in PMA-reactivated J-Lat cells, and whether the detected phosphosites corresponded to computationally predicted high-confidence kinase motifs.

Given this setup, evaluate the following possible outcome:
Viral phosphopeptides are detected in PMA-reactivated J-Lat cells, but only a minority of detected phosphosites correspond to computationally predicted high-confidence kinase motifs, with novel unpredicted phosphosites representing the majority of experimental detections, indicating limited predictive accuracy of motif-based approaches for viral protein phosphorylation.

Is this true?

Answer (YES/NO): NO